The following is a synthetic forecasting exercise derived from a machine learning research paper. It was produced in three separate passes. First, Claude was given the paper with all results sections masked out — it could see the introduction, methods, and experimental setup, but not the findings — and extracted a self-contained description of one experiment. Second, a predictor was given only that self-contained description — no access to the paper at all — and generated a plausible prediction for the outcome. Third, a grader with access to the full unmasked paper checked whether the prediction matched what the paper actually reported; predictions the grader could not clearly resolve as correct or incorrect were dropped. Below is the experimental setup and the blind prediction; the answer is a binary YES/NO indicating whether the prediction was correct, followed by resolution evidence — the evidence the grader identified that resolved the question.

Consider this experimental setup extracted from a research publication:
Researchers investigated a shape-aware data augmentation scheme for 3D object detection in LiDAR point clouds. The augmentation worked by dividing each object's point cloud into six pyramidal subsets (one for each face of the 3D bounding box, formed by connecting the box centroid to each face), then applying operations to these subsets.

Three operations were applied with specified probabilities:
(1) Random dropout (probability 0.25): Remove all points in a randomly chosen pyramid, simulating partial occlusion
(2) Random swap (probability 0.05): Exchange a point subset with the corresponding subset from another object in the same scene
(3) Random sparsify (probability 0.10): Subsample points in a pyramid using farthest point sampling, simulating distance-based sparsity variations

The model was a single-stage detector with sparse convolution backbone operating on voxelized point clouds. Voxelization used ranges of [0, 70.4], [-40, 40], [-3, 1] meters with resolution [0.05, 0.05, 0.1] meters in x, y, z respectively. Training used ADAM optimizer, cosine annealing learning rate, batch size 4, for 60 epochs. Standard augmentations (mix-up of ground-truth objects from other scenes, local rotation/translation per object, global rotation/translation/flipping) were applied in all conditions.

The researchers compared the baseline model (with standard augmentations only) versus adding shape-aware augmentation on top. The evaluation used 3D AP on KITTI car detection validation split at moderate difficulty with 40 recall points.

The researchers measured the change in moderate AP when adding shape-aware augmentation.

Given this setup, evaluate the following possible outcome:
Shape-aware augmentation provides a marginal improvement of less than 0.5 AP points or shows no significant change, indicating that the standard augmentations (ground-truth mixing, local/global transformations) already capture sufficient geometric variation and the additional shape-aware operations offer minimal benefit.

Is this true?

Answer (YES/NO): YES